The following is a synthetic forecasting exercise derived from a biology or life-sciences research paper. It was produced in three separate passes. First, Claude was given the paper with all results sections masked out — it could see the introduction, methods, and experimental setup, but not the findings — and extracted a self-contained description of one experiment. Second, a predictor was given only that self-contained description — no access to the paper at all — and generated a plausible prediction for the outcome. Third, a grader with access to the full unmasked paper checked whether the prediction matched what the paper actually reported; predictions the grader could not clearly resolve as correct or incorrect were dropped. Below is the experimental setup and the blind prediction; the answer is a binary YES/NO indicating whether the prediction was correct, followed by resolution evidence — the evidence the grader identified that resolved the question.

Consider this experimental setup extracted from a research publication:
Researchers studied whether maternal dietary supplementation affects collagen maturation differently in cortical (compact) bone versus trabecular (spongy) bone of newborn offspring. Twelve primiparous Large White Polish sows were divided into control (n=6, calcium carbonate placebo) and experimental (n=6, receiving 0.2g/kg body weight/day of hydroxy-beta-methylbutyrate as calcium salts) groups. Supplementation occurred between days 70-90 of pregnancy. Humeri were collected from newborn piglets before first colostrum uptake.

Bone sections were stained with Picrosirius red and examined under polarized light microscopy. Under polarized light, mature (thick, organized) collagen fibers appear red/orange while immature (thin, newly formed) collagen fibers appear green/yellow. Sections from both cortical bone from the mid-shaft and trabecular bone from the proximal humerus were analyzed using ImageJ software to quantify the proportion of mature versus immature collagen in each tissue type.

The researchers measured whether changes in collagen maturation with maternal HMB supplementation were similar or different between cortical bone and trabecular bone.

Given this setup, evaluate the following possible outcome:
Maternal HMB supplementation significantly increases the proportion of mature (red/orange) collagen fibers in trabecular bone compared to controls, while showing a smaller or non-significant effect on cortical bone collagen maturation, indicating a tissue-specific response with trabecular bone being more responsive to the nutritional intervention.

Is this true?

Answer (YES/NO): NO